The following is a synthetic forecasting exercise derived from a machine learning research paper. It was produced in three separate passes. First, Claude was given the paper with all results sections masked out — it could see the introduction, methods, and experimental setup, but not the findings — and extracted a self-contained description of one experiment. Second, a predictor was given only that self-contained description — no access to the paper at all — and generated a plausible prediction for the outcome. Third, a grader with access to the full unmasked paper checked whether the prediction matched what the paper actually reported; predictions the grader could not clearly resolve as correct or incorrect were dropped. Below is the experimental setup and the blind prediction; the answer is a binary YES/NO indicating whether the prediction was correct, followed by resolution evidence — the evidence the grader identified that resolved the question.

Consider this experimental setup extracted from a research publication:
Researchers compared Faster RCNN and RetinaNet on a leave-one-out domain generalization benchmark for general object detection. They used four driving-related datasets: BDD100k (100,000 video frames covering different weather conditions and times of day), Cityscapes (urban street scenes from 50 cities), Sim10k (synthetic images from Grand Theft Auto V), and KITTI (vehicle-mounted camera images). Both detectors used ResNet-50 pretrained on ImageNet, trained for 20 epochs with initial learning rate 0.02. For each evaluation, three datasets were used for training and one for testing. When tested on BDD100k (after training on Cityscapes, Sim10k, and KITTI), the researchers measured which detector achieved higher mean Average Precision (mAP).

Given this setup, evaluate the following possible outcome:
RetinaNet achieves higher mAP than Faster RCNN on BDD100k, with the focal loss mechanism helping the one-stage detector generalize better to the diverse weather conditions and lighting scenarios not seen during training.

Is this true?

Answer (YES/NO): YES